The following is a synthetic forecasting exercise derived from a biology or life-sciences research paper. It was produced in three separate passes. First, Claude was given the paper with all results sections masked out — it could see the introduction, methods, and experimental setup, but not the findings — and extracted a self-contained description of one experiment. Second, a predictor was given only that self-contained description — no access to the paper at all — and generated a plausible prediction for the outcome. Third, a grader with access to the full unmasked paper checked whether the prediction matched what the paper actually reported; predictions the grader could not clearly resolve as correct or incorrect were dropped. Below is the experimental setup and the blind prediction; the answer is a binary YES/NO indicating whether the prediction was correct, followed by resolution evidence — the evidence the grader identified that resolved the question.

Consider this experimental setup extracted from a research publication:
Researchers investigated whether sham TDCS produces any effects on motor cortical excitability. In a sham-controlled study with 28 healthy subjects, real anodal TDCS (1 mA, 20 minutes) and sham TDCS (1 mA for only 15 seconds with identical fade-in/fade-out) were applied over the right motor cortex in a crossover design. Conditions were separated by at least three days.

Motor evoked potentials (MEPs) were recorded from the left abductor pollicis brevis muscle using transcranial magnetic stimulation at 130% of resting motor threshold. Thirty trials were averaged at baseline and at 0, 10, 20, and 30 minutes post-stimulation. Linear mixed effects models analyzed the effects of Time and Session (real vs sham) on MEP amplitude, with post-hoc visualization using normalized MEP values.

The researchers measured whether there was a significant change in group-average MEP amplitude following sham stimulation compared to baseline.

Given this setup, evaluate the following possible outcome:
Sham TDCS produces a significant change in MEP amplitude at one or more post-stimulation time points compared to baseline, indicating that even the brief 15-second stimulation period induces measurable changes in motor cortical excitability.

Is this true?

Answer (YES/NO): YES